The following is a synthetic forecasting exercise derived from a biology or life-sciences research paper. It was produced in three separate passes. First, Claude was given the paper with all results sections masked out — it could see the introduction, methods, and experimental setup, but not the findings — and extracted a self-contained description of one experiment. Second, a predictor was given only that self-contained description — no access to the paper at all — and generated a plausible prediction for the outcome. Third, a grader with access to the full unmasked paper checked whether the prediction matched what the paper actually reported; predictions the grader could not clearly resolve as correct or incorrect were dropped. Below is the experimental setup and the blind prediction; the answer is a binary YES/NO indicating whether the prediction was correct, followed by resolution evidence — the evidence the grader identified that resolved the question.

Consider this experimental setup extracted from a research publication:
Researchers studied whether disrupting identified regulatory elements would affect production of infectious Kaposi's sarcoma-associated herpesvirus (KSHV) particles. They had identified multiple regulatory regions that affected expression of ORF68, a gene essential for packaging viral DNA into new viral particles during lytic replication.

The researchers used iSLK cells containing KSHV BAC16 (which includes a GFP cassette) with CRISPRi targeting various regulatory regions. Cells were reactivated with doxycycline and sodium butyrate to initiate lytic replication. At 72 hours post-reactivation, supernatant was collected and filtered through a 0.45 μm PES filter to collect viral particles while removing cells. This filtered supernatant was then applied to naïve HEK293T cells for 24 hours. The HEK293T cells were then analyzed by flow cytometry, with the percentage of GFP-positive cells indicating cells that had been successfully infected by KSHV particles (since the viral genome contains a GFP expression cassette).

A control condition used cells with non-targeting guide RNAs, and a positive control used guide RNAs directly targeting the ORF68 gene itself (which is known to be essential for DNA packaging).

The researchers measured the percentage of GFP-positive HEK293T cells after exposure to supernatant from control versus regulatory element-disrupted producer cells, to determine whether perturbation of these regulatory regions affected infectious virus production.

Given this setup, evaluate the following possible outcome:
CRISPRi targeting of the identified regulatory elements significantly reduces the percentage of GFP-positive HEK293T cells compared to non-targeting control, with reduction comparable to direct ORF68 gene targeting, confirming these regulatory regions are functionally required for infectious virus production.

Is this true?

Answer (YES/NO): NO